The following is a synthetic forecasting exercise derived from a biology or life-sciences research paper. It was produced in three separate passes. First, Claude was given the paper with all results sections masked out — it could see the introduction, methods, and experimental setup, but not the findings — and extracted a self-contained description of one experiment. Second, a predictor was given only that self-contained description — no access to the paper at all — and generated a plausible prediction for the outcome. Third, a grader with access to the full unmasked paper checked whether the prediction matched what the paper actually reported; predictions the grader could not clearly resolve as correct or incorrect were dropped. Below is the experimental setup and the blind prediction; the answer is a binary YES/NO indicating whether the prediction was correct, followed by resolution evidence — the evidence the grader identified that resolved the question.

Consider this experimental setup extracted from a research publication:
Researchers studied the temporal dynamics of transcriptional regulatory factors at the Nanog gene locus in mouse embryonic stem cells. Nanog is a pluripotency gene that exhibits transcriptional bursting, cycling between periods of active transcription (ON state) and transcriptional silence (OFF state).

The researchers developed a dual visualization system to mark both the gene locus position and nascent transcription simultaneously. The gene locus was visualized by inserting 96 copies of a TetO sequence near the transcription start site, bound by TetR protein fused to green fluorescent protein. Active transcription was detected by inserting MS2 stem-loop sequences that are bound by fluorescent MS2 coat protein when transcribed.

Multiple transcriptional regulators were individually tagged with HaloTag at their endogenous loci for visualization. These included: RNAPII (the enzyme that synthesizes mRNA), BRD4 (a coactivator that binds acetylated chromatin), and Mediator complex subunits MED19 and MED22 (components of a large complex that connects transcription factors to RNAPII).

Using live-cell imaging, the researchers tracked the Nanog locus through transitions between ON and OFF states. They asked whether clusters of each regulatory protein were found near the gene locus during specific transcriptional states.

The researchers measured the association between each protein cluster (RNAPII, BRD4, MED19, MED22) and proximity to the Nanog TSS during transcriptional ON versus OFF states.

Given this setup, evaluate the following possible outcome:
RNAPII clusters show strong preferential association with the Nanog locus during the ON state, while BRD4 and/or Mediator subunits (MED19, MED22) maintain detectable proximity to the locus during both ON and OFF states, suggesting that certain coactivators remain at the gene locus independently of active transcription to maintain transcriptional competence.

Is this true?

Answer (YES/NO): NO